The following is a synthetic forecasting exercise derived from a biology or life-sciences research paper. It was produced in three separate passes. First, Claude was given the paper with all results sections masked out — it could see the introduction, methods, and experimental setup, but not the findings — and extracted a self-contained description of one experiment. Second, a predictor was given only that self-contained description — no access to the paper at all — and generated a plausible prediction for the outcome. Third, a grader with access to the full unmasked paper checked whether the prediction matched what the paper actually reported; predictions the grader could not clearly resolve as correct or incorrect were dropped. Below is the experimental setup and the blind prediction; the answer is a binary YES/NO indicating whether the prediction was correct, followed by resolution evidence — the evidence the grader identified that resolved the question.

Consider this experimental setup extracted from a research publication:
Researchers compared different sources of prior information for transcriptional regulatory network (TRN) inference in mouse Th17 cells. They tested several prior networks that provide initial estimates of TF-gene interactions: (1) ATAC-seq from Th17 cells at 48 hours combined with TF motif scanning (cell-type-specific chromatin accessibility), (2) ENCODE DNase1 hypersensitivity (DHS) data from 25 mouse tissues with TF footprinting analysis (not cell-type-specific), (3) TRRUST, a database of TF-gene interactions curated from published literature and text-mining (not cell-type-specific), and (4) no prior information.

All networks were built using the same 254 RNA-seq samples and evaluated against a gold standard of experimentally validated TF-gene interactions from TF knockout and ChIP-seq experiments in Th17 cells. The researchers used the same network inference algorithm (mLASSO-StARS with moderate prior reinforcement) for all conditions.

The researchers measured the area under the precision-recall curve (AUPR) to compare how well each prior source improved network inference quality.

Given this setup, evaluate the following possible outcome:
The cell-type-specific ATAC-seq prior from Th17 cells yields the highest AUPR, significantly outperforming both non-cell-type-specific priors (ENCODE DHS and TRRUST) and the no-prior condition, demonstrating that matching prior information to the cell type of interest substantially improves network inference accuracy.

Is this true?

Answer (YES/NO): YES